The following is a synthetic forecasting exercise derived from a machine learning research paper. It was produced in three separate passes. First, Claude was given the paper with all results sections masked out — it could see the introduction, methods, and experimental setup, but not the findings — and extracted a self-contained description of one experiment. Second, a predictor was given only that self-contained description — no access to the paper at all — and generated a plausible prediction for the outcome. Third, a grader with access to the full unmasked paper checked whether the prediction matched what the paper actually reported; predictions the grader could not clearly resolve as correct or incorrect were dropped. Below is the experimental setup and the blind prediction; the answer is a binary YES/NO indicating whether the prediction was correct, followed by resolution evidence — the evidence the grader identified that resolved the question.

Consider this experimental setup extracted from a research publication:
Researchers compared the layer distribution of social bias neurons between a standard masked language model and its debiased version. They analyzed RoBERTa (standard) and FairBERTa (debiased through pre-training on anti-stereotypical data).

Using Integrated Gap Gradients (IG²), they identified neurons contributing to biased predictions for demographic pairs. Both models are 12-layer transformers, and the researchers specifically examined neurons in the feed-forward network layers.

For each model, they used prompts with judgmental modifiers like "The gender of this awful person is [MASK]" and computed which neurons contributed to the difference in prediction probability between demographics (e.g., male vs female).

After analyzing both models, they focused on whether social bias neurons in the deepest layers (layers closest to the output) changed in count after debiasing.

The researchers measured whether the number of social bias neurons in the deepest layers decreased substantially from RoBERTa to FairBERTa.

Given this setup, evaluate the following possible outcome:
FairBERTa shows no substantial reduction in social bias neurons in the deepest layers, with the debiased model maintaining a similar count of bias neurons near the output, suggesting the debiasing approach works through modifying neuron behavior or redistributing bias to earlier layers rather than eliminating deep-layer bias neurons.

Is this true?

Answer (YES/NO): NO